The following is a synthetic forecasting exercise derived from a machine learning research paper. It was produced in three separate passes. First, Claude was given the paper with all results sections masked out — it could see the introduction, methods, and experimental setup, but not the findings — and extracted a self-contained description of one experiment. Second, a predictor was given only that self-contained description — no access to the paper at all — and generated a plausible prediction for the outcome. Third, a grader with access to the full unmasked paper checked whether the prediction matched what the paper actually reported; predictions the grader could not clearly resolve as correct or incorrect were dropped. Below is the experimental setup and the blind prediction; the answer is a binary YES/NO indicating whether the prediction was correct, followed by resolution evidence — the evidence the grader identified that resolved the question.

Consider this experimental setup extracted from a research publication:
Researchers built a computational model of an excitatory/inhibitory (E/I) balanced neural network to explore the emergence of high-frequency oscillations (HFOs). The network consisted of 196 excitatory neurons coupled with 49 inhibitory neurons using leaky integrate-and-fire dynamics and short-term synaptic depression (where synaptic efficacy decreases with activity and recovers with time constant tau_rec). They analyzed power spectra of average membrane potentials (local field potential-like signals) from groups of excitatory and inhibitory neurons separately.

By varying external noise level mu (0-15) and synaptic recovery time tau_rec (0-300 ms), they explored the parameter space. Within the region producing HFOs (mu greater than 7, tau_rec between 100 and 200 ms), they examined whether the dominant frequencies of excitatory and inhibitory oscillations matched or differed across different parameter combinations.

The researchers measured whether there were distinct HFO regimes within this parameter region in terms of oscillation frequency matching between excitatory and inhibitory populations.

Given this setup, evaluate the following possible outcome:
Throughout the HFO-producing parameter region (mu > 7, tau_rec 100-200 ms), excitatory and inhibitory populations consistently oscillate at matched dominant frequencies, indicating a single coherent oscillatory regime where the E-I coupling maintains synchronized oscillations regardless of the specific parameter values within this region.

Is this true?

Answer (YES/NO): NO